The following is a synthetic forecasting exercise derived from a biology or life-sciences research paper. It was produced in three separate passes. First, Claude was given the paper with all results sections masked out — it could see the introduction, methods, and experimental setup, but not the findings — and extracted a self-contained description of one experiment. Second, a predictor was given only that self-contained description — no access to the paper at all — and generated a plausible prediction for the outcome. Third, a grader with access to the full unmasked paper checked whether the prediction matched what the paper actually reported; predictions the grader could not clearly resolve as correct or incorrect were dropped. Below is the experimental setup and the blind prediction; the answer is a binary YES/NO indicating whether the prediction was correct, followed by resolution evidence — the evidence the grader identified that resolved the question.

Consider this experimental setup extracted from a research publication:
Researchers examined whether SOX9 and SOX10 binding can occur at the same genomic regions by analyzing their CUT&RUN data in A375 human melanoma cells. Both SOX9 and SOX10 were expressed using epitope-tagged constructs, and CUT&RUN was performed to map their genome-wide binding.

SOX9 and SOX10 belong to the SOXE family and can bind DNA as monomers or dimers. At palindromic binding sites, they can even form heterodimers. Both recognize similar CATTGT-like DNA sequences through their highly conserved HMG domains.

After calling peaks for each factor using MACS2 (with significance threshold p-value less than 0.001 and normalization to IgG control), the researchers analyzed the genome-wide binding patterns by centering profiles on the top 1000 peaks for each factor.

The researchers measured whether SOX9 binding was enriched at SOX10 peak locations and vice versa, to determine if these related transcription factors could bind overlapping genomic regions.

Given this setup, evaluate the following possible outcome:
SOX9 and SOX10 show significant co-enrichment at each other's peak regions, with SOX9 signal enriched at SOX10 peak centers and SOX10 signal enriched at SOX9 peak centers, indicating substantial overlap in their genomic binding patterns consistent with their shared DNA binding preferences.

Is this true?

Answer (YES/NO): NO